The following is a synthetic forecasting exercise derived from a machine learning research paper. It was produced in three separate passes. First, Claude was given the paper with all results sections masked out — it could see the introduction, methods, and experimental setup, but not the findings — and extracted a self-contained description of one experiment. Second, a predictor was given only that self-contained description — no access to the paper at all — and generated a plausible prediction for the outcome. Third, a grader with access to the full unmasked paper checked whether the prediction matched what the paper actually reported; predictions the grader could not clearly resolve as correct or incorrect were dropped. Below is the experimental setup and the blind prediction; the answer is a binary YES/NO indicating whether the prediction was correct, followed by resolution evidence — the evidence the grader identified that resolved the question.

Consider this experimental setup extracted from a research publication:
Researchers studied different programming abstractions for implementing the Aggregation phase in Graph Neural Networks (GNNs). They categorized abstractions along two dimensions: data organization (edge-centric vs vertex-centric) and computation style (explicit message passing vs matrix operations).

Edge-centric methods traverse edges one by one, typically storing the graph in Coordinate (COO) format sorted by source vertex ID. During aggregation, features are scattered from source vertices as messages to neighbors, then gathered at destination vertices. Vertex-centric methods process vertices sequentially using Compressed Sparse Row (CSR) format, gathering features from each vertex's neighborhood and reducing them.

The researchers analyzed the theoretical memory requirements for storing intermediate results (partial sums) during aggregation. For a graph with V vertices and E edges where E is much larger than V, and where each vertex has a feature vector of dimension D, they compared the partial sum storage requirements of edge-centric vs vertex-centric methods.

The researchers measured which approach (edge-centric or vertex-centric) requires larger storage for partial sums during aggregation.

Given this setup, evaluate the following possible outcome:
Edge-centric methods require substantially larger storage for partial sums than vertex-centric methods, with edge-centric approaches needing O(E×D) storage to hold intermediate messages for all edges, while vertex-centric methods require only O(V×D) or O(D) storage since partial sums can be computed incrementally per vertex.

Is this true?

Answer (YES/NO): YES